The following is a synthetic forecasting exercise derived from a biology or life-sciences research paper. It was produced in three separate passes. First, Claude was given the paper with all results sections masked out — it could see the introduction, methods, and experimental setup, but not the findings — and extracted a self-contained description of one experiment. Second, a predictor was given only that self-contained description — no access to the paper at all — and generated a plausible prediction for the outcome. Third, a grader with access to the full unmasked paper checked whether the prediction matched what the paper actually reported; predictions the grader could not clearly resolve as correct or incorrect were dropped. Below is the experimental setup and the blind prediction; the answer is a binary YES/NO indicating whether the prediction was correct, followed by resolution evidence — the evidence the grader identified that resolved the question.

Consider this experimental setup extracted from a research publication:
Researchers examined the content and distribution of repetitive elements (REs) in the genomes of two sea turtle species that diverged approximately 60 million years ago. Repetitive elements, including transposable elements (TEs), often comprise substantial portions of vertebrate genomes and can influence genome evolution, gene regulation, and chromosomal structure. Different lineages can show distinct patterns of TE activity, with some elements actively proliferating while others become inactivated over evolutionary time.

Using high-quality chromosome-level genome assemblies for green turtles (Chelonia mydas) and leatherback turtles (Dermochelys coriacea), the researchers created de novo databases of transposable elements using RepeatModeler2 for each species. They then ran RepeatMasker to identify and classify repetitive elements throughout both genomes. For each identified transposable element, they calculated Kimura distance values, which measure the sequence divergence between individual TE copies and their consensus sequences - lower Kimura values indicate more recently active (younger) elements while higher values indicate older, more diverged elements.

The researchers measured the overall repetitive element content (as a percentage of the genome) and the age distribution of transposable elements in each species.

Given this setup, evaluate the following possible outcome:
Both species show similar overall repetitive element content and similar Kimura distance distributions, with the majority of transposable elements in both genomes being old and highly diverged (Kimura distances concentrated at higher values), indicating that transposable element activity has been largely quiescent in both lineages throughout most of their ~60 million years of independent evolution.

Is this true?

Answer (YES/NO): NO